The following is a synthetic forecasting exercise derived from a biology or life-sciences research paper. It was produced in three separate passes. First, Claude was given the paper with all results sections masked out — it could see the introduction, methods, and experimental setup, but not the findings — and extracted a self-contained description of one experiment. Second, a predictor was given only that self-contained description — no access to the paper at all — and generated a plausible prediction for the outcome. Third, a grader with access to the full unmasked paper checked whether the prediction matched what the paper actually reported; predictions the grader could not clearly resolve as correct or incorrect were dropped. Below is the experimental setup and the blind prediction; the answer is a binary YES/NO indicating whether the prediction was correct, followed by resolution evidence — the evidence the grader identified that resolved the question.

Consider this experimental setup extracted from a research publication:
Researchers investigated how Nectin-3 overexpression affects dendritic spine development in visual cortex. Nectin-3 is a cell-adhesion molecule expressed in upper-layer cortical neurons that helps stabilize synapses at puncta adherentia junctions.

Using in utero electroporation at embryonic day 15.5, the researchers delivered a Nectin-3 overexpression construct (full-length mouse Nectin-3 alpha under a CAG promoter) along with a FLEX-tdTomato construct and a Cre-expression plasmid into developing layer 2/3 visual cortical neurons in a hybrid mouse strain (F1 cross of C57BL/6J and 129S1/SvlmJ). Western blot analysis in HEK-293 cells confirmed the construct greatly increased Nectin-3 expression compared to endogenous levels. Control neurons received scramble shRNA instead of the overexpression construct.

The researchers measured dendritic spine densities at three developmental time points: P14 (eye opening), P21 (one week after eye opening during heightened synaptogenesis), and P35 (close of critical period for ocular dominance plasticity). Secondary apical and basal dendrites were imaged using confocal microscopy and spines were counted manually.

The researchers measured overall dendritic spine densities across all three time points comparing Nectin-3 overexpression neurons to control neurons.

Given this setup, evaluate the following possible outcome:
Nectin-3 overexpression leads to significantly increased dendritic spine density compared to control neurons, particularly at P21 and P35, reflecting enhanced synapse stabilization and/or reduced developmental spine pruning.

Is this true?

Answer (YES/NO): NO